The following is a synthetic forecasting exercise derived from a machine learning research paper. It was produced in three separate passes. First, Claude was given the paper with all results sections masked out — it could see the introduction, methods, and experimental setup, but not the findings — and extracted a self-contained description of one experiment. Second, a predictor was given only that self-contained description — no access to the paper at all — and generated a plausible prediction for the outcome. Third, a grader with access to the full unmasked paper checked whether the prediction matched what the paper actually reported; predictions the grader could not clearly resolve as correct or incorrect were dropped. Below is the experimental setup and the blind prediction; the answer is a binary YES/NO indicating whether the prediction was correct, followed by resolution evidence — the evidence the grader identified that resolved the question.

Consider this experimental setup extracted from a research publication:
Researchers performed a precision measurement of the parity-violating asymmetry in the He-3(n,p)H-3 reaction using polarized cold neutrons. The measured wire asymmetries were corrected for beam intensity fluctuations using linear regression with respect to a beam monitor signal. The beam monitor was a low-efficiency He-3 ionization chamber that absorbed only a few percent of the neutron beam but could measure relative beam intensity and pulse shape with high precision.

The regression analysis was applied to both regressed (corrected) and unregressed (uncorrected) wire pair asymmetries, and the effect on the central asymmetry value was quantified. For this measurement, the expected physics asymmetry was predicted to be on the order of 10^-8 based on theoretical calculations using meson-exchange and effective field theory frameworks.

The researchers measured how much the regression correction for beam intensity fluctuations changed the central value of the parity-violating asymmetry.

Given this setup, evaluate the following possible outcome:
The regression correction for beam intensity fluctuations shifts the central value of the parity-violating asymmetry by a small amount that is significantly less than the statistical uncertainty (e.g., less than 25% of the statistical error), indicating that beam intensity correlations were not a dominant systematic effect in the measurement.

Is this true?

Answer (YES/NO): YES